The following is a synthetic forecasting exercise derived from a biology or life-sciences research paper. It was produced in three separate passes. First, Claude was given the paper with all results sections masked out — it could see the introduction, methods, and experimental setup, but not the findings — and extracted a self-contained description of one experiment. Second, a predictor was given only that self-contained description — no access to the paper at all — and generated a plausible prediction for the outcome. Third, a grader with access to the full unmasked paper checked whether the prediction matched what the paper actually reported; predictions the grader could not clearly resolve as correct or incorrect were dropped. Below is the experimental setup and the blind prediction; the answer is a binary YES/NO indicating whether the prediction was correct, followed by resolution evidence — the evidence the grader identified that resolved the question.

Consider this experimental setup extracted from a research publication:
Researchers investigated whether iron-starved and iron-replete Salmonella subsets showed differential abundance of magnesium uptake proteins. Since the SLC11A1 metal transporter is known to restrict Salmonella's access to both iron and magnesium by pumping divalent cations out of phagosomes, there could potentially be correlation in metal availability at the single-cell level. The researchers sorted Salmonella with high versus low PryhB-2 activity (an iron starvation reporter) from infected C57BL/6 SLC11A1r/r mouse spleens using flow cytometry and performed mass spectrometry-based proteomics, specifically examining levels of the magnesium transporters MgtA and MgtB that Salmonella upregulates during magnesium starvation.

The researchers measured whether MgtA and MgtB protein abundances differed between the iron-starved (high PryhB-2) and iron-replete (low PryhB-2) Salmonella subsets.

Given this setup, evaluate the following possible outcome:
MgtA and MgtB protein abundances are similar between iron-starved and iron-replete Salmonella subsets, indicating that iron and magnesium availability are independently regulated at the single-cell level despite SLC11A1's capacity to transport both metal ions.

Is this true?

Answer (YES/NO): YES